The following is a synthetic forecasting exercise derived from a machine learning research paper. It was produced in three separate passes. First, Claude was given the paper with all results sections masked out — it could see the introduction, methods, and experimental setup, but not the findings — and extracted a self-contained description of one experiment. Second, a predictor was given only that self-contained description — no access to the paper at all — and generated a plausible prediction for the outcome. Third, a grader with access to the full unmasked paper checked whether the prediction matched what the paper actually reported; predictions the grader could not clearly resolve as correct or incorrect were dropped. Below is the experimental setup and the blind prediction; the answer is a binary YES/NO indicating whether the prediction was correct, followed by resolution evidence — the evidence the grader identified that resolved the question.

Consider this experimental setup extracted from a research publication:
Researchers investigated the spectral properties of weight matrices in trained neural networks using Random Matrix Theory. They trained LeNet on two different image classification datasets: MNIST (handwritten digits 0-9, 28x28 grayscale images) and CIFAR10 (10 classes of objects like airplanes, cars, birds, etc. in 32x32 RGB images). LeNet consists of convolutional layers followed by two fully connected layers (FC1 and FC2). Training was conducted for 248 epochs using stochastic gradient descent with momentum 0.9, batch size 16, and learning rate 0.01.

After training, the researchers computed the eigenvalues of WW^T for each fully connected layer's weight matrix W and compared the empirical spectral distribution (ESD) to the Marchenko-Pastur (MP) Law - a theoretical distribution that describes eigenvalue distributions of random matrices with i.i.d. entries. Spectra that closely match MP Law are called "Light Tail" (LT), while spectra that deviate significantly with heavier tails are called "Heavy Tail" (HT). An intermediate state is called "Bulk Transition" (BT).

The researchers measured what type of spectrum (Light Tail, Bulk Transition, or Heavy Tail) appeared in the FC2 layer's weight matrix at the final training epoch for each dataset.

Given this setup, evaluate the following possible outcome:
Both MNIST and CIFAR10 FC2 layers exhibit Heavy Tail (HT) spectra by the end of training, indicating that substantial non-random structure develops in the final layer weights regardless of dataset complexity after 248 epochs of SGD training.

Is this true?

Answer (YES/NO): NO